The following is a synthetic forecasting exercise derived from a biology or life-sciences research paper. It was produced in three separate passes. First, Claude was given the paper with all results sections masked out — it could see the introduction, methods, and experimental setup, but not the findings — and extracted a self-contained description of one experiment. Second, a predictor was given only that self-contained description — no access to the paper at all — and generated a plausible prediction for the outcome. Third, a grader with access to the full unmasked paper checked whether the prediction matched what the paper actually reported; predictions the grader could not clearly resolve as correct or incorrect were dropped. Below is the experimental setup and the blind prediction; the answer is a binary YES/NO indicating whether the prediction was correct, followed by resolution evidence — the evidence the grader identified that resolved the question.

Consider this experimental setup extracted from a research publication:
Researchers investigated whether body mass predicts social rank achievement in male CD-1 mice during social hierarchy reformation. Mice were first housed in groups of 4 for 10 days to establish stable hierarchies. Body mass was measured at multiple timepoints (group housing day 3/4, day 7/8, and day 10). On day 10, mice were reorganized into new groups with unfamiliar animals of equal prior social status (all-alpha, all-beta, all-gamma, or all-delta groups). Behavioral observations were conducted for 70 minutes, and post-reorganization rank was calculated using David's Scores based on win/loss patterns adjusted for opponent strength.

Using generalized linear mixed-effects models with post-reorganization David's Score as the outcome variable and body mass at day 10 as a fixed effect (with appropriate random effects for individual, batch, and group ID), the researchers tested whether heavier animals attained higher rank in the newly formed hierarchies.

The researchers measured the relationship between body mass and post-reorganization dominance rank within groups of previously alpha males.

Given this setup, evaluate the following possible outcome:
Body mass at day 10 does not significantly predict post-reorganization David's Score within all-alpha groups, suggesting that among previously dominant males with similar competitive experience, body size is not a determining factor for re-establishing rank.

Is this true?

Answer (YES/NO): YES